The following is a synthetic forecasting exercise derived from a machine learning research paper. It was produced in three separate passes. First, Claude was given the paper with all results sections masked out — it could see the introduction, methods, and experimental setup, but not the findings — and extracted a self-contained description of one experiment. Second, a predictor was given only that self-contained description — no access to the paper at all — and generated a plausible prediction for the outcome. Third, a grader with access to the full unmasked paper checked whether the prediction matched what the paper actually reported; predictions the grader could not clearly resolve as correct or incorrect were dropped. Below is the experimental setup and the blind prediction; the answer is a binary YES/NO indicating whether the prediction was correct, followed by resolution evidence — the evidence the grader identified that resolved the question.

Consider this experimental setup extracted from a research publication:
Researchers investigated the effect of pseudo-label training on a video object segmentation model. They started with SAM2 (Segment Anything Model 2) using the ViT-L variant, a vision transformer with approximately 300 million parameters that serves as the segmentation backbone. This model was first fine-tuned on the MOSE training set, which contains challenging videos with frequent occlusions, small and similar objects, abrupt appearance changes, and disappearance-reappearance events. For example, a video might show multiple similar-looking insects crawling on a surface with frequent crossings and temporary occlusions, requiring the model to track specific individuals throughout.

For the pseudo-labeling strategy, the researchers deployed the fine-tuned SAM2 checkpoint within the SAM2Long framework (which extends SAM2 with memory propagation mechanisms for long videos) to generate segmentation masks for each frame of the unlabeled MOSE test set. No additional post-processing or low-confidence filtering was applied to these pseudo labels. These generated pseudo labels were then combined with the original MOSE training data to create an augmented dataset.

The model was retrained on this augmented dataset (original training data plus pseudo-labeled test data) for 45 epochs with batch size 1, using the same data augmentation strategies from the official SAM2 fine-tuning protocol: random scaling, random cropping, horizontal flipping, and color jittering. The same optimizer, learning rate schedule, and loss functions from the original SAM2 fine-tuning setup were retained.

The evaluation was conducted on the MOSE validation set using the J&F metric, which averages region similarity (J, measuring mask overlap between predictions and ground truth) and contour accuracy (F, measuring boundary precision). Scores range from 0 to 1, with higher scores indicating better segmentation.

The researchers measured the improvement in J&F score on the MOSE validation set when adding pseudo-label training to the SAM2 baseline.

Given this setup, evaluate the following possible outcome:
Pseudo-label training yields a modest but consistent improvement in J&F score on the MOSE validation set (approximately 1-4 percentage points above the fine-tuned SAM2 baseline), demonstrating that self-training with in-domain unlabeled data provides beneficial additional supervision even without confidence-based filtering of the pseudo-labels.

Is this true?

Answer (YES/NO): NO